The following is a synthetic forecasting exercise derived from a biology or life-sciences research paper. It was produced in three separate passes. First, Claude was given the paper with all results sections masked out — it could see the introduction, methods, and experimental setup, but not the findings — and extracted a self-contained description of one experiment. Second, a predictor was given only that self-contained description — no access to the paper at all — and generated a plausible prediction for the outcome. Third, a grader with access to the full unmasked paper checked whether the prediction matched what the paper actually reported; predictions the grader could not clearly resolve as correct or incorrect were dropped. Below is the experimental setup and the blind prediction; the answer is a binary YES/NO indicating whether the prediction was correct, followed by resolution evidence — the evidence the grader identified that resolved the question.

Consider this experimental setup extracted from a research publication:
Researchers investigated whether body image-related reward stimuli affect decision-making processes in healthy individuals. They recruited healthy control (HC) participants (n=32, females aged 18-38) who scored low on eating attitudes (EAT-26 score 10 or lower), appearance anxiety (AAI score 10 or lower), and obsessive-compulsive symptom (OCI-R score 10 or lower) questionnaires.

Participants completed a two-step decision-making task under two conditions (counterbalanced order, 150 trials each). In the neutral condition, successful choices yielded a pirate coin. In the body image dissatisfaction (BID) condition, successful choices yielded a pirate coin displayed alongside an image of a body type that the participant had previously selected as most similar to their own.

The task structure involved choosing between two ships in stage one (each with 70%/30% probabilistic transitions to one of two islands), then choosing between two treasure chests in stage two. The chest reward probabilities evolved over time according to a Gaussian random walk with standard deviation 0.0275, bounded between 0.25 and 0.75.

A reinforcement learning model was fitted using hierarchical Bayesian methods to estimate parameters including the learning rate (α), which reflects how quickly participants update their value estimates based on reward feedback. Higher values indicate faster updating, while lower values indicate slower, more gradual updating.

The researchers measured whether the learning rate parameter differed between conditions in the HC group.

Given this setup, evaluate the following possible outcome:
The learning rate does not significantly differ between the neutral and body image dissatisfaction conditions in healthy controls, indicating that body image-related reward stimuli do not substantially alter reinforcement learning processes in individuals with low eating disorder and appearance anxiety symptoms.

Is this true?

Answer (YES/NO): NO